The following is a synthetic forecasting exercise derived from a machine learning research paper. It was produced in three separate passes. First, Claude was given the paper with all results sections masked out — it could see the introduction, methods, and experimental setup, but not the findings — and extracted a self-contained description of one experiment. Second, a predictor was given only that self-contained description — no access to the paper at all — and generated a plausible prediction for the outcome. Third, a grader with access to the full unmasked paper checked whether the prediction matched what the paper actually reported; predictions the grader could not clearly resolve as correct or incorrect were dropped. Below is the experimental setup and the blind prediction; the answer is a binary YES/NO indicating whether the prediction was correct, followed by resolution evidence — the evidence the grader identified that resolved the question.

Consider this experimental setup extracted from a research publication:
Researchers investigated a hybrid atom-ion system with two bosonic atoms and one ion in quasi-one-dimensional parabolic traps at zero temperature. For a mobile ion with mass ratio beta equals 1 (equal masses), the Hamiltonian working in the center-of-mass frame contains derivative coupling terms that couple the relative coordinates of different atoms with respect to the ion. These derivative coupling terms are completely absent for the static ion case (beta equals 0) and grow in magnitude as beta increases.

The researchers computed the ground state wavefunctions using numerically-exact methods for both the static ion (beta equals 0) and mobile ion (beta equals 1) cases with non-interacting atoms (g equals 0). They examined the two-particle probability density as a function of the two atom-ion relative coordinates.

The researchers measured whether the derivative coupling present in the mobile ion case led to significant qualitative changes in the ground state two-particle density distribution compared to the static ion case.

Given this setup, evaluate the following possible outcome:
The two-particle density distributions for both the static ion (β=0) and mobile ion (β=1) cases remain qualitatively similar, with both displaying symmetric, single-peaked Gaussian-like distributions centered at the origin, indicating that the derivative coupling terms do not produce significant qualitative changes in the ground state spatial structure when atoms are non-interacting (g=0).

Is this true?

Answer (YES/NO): NO